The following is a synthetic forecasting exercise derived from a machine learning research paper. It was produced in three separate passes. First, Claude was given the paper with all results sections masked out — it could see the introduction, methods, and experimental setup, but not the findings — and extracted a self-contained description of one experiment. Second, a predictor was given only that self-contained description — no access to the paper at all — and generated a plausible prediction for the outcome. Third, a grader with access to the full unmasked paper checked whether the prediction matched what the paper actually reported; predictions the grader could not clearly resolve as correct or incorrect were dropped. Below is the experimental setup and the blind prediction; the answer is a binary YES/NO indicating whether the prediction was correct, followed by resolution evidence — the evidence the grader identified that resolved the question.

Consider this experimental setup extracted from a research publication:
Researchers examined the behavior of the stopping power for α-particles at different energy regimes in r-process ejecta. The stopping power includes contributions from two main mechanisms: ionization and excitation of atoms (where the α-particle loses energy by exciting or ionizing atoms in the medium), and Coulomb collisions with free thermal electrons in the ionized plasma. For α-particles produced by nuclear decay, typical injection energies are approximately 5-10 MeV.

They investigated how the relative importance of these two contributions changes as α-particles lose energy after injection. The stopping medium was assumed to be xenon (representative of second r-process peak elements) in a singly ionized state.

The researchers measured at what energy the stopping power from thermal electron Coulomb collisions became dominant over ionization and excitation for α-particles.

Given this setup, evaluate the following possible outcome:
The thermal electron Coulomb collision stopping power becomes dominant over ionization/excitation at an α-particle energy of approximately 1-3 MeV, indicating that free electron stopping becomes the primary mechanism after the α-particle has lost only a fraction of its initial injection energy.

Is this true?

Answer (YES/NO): NO